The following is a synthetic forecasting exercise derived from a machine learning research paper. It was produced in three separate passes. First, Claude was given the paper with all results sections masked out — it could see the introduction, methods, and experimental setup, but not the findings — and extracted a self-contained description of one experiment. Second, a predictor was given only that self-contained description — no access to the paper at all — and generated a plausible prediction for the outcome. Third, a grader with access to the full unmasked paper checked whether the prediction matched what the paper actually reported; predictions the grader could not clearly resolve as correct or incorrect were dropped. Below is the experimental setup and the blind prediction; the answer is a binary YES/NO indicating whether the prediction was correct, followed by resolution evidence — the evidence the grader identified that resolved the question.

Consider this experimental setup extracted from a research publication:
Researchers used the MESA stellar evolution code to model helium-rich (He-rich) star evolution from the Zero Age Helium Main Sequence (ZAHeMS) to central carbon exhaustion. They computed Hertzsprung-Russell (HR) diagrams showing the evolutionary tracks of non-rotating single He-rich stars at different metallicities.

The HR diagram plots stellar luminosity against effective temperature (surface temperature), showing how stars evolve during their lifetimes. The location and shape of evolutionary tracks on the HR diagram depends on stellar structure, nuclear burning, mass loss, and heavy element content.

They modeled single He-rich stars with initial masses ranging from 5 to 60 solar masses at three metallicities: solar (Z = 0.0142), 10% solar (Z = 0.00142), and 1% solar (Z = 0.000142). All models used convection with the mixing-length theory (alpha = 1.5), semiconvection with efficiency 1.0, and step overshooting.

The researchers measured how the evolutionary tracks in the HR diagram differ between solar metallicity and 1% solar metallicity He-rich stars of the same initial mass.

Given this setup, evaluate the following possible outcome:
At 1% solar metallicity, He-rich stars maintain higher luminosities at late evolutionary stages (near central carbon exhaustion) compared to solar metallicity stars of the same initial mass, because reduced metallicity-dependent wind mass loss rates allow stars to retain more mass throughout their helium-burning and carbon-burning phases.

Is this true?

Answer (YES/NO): YES